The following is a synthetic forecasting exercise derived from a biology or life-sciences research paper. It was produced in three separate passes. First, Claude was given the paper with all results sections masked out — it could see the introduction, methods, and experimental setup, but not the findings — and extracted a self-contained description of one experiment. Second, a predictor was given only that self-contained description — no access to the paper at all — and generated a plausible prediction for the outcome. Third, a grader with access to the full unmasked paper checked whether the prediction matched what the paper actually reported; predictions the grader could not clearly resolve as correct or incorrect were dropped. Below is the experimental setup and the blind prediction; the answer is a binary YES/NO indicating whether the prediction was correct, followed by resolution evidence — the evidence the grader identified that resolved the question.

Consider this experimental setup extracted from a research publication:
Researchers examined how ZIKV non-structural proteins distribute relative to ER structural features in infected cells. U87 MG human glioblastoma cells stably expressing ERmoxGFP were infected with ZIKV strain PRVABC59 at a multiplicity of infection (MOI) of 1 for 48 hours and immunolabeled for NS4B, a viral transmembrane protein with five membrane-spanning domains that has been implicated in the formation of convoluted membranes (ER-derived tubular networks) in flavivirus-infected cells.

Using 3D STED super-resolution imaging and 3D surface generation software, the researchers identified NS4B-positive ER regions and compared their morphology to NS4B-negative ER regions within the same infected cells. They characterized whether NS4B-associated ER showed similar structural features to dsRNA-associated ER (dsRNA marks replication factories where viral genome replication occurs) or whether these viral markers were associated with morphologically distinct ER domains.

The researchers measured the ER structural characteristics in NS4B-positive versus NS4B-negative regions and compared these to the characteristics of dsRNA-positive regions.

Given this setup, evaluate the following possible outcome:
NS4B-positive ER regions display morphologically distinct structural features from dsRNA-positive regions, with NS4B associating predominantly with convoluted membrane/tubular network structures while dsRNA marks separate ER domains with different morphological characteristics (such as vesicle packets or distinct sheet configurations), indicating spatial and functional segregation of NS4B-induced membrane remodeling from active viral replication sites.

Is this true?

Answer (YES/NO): NO